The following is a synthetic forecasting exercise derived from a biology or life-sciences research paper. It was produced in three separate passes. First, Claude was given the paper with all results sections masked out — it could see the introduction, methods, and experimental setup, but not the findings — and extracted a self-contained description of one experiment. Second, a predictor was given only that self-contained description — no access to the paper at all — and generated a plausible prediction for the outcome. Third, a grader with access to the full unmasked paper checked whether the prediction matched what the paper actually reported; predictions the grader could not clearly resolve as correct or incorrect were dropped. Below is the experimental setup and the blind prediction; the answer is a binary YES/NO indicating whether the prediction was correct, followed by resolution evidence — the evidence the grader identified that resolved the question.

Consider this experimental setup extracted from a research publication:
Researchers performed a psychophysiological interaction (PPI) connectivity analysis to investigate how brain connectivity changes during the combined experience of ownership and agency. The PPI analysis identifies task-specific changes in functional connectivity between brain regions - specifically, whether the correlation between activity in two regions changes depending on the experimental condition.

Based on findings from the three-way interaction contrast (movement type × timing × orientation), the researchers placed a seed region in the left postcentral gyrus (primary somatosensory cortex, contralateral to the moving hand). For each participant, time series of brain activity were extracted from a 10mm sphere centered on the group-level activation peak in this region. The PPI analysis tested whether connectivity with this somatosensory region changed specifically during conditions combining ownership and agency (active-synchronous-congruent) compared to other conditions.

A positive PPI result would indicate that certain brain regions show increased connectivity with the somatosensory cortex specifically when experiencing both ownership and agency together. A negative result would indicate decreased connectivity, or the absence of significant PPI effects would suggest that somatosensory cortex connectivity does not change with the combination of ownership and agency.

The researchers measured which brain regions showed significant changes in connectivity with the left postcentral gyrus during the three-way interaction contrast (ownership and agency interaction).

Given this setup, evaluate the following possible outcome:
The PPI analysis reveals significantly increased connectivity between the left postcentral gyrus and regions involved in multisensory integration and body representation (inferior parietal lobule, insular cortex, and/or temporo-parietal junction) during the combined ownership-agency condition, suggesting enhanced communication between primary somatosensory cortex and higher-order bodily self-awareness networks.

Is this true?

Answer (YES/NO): NO